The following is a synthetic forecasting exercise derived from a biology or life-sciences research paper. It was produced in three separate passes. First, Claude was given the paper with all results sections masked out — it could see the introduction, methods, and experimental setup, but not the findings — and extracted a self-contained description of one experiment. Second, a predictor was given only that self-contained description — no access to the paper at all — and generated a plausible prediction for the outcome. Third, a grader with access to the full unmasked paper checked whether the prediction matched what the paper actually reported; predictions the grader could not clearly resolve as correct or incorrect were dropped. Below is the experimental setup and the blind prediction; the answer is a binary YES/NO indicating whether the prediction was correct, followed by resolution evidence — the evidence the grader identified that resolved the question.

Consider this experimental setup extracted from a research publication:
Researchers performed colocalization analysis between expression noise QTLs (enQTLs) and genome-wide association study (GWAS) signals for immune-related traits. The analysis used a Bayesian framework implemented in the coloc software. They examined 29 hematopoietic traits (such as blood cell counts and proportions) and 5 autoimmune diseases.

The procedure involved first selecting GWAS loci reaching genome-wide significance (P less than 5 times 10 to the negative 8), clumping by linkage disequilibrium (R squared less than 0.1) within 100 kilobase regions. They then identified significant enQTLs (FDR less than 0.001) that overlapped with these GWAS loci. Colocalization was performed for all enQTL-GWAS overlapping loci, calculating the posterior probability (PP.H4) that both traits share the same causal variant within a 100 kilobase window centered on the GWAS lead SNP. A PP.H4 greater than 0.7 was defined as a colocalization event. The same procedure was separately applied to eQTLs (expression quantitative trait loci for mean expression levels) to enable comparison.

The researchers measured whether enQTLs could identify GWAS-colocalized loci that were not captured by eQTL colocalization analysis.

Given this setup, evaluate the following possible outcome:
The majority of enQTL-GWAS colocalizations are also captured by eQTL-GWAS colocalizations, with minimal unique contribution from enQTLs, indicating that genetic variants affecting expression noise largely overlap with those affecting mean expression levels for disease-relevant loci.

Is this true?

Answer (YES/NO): NO